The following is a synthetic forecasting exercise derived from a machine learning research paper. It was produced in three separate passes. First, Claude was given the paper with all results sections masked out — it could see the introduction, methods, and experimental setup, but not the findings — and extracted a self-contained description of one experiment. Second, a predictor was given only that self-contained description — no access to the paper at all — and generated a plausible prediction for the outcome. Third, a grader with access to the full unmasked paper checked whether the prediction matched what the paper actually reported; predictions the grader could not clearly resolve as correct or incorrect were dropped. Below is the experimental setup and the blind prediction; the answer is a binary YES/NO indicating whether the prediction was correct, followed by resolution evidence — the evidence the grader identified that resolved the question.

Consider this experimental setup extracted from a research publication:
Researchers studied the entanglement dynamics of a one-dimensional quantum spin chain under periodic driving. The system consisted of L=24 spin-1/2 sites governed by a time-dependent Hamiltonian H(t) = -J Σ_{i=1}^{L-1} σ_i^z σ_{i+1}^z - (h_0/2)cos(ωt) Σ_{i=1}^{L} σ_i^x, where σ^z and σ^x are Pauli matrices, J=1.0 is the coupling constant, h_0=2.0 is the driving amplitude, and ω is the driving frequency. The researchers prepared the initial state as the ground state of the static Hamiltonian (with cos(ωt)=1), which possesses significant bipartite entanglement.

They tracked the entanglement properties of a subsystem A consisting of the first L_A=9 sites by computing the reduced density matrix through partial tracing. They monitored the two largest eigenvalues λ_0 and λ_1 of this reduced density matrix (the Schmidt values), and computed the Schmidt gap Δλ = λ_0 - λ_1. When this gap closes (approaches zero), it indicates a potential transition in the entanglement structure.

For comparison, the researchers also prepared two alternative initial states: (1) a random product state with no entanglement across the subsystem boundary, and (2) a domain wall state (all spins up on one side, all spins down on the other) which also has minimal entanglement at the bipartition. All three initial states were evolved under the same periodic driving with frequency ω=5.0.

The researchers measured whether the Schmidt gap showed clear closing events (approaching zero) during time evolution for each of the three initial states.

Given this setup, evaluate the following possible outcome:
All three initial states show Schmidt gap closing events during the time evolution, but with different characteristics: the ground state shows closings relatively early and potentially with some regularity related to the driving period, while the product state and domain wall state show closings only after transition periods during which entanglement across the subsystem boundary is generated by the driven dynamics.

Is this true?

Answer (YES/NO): NO